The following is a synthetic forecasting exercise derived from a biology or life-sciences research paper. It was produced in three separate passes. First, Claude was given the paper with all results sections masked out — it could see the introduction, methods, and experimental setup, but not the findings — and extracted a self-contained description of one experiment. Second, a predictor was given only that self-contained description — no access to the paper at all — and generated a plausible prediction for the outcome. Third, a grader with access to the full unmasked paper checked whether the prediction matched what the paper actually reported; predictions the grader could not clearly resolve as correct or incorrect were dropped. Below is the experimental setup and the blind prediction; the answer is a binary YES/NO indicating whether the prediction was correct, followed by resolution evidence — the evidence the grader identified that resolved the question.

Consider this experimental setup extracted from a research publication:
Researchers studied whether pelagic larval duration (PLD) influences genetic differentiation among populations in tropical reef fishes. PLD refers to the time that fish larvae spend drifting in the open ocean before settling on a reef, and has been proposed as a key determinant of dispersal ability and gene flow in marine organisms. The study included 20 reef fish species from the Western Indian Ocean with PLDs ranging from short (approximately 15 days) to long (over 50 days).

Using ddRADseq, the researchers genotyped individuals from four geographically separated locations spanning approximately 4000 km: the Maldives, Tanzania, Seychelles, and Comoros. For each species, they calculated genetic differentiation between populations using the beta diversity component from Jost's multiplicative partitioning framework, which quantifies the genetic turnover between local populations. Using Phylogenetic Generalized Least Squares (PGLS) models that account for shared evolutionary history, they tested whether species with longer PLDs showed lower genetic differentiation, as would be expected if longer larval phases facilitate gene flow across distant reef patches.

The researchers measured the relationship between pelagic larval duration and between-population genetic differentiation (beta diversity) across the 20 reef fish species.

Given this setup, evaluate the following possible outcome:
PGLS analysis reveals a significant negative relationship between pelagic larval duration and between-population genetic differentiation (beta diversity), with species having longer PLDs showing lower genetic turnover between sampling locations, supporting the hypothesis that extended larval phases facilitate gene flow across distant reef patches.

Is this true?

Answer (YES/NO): YES